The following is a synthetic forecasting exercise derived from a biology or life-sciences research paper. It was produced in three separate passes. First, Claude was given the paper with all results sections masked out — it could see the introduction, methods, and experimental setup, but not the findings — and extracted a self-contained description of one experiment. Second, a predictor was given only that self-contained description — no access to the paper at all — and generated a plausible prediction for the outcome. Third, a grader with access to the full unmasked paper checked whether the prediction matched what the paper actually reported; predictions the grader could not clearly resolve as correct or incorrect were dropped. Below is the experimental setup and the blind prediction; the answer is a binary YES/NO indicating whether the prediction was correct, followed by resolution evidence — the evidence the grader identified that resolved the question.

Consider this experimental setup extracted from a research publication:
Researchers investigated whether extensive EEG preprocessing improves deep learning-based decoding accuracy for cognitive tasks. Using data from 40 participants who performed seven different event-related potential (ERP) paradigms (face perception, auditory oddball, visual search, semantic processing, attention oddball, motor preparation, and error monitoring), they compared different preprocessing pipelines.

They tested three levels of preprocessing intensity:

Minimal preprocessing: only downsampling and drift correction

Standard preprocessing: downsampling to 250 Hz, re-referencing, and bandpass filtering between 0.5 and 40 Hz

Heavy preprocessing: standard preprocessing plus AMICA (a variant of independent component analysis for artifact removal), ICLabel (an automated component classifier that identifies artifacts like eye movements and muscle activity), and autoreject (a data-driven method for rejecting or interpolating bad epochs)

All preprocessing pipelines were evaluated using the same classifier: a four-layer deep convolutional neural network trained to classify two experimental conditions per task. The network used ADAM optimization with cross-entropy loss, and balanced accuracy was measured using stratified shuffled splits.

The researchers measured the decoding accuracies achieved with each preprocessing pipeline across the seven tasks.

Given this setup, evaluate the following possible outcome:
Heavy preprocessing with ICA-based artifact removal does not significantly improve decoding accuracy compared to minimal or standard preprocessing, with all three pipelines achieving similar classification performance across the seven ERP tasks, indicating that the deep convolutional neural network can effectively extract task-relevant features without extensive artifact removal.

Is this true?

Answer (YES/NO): YES